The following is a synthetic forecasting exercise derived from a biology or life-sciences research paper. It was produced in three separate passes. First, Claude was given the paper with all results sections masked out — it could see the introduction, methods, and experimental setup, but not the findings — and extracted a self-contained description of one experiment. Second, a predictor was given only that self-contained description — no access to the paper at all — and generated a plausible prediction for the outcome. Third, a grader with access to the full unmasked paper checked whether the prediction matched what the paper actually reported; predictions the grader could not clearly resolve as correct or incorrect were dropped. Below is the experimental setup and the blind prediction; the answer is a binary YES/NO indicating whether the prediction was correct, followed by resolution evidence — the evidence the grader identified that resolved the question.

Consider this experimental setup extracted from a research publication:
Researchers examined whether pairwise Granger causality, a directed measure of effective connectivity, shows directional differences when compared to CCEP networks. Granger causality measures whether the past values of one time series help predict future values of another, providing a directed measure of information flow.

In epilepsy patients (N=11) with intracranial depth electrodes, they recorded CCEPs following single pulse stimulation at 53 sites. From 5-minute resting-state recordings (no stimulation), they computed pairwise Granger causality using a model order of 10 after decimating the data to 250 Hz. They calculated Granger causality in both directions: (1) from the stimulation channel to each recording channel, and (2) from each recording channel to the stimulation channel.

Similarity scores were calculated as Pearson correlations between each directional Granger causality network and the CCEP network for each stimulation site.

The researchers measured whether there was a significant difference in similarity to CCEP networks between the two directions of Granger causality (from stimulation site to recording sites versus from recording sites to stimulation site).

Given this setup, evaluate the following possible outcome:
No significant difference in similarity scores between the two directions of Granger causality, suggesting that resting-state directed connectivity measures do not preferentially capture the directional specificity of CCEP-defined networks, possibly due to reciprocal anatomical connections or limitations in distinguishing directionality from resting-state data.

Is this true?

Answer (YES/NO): YES